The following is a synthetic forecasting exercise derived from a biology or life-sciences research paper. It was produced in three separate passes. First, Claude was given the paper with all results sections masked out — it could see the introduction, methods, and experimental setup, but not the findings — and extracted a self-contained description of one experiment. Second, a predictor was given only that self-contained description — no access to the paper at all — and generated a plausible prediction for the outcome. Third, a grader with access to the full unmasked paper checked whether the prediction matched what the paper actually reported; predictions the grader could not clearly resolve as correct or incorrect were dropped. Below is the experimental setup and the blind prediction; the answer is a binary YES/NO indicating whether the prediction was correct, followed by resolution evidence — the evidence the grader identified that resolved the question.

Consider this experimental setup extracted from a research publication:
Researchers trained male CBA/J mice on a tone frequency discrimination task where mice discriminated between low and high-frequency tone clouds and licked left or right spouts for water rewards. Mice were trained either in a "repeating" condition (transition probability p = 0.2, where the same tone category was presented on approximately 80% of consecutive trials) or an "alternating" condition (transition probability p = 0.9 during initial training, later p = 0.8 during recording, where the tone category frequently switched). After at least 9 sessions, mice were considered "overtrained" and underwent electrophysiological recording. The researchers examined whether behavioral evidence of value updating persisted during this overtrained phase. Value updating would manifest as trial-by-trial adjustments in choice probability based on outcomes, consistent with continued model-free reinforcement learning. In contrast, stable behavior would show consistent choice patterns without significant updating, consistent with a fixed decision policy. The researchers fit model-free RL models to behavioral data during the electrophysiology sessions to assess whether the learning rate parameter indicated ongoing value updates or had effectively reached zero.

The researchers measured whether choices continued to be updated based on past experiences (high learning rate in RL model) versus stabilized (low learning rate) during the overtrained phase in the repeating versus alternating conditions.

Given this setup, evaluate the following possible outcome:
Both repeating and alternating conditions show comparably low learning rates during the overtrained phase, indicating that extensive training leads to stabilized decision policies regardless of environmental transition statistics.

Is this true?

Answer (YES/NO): NO